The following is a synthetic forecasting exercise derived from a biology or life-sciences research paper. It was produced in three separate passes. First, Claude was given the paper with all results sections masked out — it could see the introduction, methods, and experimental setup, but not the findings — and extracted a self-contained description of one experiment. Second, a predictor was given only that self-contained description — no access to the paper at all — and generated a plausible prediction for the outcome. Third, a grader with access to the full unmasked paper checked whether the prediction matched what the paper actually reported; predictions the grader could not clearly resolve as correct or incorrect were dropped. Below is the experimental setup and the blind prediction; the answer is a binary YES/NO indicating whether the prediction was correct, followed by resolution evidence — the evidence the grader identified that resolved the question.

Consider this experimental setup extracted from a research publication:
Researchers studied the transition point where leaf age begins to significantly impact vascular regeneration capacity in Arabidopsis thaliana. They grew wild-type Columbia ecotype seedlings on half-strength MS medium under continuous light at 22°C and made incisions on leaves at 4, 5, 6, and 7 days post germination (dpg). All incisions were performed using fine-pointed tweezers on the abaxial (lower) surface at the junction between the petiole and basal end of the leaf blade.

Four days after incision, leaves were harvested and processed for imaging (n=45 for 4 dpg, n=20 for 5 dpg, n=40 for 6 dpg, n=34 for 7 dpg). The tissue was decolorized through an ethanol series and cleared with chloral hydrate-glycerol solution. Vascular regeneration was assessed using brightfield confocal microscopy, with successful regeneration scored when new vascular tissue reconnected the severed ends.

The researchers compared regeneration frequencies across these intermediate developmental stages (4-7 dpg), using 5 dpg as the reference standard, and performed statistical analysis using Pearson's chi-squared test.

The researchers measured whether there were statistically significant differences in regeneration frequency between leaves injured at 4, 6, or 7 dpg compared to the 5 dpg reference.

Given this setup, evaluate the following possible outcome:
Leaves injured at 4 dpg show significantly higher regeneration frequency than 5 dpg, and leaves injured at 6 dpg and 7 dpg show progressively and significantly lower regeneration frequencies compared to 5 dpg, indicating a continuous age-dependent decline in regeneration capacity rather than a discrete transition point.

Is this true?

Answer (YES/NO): NO